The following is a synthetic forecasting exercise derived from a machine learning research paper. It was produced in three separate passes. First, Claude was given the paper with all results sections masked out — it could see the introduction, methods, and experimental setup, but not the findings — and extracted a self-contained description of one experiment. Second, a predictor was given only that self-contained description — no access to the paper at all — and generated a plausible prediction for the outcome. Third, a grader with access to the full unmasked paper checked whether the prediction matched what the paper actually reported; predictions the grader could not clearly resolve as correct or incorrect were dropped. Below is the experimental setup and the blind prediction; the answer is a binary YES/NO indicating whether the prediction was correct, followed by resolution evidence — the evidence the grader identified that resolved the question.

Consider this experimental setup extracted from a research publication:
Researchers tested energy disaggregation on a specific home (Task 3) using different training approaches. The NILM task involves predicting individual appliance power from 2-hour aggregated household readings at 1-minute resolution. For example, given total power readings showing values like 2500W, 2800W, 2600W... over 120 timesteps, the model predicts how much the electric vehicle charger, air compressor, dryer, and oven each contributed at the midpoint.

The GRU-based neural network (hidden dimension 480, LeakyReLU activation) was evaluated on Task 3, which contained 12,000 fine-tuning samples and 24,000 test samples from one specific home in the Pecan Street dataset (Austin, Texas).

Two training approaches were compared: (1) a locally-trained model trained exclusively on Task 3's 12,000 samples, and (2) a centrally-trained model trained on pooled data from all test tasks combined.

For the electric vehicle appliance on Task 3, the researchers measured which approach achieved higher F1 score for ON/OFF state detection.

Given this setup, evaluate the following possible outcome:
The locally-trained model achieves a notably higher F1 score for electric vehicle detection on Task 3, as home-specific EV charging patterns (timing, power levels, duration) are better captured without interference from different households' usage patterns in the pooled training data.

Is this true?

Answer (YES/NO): NO